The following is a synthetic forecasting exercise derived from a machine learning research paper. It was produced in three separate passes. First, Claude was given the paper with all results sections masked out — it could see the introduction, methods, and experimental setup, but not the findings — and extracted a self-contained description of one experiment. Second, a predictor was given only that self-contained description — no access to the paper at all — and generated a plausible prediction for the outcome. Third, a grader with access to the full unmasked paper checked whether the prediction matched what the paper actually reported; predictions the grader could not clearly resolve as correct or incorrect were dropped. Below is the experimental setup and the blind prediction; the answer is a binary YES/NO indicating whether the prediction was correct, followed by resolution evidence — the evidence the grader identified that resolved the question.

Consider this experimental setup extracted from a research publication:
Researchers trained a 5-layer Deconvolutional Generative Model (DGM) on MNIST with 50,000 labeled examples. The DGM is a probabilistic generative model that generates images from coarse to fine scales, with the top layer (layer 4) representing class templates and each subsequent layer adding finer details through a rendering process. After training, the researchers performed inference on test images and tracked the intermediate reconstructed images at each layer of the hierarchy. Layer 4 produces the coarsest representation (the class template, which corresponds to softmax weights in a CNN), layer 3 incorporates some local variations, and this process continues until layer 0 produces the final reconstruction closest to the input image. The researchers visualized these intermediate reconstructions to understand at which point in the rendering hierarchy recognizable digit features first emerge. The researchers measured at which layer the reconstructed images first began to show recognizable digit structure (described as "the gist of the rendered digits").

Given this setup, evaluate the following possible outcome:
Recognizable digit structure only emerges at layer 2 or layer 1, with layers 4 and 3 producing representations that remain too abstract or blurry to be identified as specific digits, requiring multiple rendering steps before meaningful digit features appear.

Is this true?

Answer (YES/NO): YES